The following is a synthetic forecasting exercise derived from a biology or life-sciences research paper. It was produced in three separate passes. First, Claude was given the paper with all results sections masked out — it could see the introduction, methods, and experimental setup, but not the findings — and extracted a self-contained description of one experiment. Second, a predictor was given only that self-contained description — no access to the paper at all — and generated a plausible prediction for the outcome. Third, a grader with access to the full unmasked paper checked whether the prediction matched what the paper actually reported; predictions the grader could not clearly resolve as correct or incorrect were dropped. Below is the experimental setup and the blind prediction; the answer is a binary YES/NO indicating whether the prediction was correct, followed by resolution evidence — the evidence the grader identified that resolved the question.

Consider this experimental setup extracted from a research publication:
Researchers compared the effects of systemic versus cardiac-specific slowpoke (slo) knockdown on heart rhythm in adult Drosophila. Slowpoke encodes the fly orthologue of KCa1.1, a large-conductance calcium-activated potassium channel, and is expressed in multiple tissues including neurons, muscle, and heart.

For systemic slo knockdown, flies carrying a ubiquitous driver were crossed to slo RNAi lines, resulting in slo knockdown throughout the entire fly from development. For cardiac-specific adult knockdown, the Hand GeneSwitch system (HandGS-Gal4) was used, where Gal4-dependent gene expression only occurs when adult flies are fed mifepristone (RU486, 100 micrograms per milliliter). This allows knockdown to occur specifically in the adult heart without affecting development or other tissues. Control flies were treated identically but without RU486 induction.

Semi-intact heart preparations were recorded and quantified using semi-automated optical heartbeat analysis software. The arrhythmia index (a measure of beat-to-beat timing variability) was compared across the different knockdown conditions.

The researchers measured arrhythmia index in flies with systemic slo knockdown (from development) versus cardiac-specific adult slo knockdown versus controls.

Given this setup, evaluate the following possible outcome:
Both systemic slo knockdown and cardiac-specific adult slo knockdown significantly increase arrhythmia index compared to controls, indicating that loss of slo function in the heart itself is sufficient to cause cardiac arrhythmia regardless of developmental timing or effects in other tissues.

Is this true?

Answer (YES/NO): YES